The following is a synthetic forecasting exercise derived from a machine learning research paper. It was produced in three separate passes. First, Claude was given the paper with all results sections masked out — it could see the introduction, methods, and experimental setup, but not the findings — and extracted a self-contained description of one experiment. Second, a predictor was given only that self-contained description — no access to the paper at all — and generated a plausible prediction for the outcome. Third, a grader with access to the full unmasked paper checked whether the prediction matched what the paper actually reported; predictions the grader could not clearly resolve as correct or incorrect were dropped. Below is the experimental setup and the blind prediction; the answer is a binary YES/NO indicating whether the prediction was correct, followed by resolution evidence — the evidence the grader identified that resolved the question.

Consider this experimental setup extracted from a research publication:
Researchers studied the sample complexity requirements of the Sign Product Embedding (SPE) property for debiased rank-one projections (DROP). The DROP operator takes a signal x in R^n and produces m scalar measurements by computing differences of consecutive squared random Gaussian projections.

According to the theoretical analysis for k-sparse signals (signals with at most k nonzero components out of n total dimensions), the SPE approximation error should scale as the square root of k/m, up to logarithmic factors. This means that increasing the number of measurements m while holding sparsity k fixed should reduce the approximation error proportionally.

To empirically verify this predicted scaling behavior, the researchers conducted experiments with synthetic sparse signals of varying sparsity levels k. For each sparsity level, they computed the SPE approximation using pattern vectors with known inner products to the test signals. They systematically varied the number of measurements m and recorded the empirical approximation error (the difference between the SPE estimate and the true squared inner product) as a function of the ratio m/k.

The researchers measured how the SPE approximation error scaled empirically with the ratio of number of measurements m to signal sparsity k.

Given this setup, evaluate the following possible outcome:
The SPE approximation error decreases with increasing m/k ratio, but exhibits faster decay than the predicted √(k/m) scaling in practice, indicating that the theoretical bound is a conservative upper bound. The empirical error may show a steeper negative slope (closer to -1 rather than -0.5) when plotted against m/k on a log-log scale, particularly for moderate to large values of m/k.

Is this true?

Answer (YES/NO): NO